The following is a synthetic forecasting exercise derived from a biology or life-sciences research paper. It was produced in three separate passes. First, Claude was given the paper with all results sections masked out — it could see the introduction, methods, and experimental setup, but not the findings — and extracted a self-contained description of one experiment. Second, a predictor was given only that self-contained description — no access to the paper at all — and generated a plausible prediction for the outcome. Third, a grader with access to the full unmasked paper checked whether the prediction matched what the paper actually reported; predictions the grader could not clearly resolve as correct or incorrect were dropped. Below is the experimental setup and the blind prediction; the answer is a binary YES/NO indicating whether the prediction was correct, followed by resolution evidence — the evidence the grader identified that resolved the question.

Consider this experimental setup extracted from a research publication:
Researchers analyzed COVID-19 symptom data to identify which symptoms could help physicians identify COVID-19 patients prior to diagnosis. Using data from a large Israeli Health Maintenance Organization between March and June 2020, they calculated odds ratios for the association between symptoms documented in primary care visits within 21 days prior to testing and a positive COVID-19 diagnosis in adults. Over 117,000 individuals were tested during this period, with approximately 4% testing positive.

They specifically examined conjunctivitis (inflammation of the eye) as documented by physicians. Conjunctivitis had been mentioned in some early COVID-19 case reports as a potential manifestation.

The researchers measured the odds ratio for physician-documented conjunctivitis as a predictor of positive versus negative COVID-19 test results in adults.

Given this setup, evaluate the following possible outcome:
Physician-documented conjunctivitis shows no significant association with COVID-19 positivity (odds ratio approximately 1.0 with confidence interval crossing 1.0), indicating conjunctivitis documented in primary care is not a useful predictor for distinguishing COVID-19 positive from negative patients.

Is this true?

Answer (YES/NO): NO